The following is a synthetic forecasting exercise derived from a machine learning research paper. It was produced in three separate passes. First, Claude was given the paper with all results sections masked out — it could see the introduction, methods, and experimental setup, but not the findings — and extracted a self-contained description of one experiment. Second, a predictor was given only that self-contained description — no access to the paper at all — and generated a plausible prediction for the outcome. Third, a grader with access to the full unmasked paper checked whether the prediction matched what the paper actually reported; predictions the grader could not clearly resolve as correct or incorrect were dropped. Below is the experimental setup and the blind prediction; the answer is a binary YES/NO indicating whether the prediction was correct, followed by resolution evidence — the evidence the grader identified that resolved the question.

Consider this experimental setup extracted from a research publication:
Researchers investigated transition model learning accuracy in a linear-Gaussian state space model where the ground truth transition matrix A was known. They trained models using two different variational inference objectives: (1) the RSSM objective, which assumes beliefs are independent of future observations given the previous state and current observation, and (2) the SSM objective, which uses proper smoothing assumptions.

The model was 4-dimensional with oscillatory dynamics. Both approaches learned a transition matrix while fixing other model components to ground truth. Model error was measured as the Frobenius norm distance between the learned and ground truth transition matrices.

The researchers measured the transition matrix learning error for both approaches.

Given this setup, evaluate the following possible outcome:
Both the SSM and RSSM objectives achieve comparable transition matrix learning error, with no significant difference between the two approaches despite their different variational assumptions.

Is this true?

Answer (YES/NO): NO